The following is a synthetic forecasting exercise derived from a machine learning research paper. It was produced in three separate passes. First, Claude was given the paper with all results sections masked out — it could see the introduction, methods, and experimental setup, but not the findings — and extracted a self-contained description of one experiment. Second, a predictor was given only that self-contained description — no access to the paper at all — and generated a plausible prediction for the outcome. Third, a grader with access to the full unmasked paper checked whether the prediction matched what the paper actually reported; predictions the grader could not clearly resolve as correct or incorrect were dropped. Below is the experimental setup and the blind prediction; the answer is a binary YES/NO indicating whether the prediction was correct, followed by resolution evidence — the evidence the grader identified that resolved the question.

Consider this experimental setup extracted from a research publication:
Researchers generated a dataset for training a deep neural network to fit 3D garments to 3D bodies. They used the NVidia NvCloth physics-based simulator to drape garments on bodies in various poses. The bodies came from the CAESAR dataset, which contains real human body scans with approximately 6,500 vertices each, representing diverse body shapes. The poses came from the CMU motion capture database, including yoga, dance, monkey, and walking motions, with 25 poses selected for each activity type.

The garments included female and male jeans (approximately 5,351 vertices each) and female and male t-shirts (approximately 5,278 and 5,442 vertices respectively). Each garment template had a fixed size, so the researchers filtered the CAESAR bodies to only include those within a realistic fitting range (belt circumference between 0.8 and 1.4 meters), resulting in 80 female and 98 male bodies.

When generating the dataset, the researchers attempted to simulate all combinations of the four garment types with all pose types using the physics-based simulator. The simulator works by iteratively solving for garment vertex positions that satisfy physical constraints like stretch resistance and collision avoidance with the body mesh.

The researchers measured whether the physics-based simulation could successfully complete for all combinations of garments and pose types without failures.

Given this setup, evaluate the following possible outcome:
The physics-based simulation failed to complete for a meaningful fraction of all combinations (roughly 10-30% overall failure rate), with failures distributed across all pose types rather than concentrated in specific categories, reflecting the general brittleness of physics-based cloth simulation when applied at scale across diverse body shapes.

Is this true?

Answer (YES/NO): NO